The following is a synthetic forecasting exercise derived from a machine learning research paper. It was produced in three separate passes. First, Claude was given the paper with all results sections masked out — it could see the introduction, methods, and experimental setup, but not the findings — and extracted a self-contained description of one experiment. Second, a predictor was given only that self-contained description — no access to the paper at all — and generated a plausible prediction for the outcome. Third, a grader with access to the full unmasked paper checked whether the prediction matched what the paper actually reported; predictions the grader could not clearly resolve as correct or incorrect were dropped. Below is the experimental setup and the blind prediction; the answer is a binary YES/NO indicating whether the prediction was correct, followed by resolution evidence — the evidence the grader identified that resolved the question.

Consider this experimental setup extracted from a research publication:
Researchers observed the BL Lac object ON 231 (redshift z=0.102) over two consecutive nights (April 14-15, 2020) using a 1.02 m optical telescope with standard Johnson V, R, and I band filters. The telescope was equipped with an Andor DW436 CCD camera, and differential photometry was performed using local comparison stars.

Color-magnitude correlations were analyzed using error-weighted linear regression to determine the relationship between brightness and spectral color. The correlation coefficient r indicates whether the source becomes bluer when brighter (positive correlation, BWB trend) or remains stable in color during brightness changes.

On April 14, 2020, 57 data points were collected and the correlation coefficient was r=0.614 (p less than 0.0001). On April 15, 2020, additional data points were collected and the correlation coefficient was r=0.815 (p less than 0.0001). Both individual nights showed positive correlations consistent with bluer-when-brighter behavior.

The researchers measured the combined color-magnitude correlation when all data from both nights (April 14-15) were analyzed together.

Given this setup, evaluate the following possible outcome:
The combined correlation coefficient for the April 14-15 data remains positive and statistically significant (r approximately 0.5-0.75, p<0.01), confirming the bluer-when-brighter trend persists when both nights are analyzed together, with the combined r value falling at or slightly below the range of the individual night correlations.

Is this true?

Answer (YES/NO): NO